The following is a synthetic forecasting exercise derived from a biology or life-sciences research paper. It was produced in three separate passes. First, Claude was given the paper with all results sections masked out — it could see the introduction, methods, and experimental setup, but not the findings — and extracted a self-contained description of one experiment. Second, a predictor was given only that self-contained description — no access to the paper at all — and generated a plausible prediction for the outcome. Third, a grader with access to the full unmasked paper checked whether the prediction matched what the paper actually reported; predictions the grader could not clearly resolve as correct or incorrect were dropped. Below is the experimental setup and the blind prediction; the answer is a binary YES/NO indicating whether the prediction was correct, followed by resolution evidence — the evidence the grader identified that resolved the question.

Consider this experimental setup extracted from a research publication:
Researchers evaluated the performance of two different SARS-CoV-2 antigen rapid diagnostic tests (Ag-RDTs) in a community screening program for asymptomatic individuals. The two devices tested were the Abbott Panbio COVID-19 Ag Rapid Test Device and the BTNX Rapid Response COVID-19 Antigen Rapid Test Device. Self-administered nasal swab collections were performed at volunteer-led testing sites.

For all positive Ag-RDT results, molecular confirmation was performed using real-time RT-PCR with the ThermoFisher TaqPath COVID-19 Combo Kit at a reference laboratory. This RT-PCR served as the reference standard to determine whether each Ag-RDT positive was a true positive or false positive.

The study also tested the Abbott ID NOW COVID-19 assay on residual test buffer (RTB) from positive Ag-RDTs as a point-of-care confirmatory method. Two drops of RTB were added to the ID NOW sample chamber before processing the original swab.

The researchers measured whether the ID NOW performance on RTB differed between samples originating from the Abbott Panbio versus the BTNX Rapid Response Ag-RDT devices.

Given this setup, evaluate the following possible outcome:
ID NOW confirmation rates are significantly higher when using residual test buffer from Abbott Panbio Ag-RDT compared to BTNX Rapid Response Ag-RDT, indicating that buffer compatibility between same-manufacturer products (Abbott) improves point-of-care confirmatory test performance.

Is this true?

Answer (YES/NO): NO